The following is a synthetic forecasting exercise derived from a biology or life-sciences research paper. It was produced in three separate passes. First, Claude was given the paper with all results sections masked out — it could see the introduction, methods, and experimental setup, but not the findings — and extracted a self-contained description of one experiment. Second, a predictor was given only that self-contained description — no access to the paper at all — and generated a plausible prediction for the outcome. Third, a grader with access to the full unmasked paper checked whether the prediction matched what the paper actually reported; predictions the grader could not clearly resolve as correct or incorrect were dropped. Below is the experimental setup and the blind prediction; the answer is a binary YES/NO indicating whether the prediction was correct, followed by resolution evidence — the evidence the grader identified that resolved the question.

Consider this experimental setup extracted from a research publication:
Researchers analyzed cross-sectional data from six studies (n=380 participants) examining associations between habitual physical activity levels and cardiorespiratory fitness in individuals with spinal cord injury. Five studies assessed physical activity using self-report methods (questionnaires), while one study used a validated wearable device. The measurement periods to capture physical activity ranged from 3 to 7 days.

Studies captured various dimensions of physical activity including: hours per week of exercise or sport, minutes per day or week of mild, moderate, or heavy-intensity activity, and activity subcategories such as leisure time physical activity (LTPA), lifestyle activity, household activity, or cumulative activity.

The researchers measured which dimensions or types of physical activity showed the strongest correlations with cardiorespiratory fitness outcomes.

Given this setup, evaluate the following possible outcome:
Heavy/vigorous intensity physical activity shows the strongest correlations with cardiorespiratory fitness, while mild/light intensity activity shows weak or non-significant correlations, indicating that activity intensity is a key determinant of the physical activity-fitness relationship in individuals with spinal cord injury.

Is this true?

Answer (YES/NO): NO